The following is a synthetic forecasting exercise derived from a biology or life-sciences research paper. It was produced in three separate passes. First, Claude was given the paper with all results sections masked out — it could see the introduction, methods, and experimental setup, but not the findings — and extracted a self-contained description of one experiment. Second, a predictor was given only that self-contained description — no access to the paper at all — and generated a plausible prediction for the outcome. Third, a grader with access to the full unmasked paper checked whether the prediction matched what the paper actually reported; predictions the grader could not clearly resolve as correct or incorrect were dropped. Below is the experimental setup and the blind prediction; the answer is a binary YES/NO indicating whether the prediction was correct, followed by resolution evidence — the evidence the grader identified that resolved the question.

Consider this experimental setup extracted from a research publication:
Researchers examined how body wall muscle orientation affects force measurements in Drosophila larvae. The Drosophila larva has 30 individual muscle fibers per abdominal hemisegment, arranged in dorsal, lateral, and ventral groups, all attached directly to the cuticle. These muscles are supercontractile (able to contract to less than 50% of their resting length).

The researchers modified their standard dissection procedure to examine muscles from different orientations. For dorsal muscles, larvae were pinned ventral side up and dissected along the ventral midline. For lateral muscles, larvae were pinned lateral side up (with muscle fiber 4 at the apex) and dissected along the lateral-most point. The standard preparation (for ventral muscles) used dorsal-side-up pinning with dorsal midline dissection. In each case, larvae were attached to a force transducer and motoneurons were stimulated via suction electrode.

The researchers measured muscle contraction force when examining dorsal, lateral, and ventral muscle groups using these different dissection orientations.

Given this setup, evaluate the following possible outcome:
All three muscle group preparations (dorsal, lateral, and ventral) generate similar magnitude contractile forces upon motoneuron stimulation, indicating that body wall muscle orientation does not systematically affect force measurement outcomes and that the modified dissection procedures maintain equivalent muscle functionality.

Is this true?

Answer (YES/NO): YES